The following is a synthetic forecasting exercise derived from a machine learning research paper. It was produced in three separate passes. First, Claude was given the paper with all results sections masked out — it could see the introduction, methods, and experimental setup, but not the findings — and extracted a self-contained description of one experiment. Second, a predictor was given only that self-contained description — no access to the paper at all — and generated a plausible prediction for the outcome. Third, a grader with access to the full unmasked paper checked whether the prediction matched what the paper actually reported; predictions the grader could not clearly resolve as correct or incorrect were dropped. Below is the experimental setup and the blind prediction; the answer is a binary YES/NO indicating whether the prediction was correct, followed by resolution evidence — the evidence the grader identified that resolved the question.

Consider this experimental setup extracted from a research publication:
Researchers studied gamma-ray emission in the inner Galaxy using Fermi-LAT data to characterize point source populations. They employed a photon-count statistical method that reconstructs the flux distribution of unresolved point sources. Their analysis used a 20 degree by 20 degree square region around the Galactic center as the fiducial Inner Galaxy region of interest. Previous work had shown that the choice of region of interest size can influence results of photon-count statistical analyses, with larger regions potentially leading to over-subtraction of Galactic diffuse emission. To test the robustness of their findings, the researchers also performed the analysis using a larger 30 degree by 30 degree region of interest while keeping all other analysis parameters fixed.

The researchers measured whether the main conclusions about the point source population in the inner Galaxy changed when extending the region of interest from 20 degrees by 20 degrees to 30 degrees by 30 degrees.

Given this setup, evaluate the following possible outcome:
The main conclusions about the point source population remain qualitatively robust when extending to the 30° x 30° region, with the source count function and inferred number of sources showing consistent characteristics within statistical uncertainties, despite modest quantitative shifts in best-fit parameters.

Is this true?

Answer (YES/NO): YES